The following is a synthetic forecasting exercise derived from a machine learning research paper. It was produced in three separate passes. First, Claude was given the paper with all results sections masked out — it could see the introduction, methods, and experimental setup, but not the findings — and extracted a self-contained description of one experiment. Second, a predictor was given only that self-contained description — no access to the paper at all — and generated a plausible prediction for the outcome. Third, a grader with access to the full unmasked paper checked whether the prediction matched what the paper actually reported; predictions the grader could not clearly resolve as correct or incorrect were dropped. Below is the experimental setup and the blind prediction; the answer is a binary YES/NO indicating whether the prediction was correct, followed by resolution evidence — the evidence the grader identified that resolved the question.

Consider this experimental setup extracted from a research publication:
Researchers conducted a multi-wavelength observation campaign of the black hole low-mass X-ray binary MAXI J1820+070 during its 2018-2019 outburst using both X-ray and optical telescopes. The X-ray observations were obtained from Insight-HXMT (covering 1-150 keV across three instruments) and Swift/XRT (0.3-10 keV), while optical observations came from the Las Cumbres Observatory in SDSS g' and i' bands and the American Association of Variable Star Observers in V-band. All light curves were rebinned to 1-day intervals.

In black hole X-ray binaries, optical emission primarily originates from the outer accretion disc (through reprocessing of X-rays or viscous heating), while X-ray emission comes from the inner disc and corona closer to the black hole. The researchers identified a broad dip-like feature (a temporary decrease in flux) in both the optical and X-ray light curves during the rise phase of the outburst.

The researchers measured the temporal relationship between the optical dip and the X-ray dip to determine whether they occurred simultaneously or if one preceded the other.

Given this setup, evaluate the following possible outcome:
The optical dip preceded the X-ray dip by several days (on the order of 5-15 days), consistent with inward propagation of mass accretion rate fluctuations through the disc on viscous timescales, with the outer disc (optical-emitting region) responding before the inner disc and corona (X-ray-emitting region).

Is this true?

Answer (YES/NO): YES